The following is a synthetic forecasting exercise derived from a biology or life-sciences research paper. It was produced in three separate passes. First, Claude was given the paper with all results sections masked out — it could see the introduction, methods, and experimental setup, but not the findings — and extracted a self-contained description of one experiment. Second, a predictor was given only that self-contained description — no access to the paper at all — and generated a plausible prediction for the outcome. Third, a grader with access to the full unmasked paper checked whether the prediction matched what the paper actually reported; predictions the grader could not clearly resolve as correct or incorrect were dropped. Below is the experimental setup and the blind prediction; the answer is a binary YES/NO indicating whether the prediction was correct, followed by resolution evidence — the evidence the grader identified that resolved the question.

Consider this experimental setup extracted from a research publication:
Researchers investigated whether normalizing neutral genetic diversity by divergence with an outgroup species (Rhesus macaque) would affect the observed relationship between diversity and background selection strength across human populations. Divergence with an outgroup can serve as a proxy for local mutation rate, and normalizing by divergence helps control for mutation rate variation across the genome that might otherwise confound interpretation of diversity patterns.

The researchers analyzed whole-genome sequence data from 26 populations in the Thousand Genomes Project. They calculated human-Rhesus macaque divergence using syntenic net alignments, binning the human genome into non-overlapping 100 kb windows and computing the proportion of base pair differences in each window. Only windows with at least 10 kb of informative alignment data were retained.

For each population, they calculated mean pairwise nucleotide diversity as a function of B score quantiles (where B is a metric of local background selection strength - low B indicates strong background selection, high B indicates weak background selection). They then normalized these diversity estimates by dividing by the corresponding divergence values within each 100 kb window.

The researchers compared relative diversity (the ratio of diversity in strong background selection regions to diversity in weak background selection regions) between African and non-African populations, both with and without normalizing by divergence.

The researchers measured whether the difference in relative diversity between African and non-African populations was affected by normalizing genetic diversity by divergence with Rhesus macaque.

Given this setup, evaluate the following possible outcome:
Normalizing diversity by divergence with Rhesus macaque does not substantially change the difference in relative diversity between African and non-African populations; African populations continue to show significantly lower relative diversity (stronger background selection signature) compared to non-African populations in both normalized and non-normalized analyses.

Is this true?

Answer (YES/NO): NO